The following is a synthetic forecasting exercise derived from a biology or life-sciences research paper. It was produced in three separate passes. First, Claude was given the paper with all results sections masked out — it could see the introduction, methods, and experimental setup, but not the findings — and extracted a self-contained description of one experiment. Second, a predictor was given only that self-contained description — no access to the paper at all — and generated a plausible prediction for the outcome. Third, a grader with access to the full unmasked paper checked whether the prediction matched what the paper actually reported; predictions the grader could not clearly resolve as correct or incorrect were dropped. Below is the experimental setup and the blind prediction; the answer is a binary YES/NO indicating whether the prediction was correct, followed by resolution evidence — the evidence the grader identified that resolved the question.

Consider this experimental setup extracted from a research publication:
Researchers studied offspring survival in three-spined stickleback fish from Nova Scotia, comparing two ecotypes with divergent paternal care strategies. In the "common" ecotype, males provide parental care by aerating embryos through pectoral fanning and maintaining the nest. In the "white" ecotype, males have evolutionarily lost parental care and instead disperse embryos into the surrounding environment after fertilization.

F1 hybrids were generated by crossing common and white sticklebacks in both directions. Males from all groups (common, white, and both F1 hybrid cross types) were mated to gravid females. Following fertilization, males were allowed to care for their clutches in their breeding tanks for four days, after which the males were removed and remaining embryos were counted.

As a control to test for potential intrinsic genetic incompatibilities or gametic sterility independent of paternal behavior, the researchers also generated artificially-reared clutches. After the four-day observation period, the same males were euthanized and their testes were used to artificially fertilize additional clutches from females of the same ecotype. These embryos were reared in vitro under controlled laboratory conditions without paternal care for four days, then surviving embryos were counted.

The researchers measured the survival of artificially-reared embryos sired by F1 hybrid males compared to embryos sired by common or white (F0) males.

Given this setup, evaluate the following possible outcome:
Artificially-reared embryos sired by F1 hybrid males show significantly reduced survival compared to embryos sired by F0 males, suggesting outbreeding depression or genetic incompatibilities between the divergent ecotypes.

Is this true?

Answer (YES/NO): NO